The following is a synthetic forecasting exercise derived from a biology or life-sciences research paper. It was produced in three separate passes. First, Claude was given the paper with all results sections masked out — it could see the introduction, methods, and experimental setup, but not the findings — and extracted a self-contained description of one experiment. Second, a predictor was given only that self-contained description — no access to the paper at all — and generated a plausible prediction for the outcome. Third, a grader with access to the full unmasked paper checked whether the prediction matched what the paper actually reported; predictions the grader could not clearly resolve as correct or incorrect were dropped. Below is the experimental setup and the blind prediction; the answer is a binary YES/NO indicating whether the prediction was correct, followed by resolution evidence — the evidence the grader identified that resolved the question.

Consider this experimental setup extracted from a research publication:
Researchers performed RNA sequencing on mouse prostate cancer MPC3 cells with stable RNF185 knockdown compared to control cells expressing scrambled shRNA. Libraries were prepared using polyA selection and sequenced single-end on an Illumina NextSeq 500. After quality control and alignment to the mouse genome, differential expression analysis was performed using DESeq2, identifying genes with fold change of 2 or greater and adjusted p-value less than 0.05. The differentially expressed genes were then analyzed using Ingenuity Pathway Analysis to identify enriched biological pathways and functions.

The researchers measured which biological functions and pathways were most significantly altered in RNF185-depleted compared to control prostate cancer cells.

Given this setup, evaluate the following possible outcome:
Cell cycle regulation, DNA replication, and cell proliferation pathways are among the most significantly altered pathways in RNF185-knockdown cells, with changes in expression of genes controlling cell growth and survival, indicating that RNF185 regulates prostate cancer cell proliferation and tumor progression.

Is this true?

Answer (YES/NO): NO